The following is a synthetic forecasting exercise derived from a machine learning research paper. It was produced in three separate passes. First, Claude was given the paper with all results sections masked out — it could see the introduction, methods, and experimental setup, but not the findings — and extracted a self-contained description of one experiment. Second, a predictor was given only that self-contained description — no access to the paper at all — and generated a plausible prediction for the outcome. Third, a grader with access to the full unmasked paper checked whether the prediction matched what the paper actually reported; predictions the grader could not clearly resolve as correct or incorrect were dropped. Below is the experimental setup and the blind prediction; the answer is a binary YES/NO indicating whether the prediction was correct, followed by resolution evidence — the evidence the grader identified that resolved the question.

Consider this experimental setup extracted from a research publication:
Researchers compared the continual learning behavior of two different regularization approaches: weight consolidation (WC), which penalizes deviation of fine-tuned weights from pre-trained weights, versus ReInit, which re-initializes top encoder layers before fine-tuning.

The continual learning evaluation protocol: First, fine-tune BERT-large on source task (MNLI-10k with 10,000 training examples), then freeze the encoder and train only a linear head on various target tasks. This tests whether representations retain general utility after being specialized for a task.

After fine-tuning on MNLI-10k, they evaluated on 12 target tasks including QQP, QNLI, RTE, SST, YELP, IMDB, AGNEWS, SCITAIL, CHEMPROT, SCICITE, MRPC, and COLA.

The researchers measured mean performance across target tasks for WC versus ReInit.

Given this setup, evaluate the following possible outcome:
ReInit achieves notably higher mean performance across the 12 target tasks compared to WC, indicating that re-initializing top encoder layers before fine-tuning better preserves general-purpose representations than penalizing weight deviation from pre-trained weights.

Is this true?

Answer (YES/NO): YES